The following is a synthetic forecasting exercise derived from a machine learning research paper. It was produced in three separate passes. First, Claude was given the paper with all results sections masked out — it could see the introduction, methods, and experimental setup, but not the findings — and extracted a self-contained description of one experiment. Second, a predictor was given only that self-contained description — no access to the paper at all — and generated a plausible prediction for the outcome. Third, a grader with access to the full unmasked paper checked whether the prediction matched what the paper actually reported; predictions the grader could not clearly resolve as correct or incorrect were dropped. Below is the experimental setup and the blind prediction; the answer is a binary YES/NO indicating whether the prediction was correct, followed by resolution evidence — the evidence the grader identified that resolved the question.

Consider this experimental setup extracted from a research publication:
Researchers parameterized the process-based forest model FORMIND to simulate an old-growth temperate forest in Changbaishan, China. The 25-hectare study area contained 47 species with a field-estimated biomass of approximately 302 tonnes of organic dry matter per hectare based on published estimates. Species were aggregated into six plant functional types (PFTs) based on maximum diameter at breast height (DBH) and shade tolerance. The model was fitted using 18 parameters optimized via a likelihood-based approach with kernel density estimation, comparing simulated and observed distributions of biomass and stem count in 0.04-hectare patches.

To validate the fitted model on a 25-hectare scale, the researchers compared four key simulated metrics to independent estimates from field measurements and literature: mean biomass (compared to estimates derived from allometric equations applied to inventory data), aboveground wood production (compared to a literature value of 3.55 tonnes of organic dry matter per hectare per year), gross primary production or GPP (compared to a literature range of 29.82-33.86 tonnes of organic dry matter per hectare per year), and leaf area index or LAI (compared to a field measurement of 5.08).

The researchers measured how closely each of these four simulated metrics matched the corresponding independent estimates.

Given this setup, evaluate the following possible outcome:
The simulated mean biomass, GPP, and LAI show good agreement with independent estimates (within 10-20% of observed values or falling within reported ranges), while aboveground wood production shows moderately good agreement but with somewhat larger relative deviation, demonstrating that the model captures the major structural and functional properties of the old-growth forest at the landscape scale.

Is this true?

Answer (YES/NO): NO